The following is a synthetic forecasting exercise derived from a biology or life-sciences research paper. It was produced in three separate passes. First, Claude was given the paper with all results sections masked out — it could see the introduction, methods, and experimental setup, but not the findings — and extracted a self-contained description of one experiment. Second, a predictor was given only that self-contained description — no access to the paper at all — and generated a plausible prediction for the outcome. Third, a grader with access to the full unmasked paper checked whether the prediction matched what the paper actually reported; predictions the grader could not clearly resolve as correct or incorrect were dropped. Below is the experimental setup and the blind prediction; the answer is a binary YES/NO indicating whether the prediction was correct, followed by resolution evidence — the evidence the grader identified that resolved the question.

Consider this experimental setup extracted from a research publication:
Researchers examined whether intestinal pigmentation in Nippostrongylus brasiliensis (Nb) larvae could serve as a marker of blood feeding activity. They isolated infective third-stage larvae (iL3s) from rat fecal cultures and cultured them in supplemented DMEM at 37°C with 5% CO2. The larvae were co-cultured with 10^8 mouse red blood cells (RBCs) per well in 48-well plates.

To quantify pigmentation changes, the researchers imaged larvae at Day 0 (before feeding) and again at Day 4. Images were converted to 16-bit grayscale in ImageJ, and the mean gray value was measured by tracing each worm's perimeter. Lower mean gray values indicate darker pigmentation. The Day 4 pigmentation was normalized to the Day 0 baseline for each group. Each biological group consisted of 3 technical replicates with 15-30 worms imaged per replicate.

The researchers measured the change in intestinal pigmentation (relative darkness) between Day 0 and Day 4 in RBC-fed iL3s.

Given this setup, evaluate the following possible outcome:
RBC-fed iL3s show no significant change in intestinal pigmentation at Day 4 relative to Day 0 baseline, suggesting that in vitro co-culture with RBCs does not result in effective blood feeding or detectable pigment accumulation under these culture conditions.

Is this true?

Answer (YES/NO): NO